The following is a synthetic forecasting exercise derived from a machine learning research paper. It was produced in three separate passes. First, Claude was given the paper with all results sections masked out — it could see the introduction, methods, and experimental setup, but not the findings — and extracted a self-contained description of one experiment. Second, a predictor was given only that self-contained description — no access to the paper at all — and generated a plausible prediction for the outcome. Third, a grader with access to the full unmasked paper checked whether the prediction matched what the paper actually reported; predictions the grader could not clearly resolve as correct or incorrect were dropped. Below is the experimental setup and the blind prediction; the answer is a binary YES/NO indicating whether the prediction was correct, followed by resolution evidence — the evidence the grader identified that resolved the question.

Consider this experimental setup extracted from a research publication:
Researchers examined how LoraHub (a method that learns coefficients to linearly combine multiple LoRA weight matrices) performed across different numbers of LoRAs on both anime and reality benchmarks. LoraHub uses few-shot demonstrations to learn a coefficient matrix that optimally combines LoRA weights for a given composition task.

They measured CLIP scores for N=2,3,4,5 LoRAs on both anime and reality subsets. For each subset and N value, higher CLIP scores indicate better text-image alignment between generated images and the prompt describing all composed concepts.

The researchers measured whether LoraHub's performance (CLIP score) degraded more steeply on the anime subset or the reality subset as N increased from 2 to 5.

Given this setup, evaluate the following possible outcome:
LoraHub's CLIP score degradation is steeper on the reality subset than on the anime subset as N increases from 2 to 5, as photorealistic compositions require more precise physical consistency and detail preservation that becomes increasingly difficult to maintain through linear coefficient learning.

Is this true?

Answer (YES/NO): YES